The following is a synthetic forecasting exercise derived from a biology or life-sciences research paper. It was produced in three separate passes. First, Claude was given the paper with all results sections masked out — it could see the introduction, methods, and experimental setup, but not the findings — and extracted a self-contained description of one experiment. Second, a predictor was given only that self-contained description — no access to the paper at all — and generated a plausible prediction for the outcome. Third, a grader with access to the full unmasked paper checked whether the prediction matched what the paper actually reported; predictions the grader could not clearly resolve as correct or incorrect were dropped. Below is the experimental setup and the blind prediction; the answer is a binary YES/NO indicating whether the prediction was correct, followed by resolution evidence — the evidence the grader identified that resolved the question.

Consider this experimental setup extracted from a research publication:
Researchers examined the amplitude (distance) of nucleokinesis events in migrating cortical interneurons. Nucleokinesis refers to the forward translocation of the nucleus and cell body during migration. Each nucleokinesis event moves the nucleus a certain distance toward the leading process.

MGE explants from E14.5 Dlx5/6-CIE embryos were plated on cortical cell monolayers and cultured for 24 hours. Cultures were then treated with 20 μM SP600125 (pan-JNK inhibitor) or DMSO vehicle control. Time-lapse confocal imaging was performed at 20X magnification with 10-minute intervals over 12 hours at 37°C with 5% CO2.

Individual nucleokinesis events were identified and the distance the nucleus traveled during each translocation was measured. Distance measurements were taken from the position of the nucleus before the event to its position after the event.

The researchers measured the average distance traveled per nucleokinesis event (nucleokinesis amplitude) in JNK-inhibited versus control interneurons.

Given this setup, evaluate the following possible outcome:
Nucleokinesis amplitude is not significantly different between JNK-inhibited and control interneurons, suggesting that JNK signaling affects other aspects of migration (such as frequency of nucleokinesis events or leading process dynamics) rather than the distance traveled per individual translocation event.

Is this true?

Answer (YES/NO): NO